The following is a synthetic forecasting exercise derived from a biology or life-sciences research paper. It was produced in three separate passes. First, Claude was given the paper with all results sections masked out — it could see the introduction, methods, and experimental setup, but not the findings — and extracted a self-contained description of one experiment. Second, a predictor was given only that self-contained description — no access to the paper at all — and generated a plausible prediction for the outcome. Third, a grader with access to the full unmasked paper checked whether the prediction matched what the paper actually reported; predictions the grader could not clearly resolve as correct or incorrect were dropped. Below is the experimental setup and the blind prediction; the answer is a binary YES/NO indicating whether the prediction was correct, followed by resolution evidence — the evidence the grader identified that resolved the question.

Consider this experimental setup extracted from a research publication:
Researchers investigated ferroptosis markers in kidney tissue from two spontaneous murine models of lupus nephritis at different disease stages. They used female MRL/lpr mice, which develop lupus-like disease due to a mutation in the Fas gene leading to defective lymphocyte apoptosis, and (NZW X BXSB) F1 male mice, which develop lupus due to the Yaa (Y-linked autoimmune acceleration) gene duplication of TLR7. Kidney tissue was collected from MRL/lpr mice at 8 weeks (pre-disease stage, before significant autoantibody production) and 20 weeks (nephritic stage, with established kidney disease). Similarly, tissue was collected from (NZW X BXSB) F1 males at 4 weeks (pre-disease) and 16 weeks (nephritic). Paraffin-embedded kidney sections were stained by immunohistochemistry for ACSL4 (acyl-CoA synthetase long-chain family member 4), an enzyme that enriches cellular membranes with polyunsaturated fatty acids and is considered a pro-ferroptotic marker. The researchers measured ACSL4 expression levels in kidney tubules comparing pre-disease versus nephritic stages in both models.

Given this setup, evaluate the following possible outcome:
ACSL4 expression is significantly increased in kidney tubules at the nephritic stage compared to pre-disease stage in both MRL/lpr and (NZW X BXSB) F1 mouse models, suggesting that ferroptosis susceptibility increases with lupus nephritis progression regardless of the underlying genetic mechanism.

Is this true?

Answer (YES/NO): YES